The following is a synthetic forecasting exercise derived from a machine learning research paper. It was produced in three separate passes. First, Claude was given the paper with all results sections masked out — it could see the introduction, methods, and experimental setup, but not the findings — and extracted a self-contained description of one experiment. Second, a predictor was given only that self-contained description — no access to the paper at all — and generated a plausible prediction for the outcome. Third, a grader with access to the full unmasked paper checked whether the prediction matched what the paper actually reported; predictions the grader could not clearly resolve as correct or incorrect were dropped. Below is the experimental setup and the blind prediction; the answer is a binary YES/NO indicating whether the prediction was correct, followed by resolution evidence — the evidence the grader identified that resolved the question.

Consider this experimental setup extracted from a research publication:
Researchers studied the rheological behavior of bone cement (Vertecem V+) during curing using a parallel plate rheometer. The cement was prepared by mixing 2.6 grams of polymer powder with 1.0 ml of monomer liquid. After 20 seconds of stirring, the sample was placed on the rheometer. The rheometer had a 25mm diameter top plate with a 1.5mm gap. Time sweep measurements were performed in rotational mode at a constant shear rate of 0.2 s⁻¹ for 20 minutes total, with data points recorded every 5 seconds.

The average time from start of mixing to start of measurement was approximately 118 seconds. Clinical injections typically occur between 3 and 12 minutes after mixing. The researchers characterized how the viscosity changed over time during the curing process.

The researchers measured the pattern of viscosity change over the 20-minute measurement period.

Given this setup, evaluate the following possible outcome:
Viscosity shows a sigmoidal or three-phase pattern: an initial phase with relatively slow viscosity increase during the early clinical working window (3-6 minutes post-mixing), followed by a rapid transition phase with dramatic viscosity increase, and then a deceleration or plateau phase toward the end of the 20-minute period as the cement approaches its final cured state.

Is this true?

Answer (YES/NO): NO